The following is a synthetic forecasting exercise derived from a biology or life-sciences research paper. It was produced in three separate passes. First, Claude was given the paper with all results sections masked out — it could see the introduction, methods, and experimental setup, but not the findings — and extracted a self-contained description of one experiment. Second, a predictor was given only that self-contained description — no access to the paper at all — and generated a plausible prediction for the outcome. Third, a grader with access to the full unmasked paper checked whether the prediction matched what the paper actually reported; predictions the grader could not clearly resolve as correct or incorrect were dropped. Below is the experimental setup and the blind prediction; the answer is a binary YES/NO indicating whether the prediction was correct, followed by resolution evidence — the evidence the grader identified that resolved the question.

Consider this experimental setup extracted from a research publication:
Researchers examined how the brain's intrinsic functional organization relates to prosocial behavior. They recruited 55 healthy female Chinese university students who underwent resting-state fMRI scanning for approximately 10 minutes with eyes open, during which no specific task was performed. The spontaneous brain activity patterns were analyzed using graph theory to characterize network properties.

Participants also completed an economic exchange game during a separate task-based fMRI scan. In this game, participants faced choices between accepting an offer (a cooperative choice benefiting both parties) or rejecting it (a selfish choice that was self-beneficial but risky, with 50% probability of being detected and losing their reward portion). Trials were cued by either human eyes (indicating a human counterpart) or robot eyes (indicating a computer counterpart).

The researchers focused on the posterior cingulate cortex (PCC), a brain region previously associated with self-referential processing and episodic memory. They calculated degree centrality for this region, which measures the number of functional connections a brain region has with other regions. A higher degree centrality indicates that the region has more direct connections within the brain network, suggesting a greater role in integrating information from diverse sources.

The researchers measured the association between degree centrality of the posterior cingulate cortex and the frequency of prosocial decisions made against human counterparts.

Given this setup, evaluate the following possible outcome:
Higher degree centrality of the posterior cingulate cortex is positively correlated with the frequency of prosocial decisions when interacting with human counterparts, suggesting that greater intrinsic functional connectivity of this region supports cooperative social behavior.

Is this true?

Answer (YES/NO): YES